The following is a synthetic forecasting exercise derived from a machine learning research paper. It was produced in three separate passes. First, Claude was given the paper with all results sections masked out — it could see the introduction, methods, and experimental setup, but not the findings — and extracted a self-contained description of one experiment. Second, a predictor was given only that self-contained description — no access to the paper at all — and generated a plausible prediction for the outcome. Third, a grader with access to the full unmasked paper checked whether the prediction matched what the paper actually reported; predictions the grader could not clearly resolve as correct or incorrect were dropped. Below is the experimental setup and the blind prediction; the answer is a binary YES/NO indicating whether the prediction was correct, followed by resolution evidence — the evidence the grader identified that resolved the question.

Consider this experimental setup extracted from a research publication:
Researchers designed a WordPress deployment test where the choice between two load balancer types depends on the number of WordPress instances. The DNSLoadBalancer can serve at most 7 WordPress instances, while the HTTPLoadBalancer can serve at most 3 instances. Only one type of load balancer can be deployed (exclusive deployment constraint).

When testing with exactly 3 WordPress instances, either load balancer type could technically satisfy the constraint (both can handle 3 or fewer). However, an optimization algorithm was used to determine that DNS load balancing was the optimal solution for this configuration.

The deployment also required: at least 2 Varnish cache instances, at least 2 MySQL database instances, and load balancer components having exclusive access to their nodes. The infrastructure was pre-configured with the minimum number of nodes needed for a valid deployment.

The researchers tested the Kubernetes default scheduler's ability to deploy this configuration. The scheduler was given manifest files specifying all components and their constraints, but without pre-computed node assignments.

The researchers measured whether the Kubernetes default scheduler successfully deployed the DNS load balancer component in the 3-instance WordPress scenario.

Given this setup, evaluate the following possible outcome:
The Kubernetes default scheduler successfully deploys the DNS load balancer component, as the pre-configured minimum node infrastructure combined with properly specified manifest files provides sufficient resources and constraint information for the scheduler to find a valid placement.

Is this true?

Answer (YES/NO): NO